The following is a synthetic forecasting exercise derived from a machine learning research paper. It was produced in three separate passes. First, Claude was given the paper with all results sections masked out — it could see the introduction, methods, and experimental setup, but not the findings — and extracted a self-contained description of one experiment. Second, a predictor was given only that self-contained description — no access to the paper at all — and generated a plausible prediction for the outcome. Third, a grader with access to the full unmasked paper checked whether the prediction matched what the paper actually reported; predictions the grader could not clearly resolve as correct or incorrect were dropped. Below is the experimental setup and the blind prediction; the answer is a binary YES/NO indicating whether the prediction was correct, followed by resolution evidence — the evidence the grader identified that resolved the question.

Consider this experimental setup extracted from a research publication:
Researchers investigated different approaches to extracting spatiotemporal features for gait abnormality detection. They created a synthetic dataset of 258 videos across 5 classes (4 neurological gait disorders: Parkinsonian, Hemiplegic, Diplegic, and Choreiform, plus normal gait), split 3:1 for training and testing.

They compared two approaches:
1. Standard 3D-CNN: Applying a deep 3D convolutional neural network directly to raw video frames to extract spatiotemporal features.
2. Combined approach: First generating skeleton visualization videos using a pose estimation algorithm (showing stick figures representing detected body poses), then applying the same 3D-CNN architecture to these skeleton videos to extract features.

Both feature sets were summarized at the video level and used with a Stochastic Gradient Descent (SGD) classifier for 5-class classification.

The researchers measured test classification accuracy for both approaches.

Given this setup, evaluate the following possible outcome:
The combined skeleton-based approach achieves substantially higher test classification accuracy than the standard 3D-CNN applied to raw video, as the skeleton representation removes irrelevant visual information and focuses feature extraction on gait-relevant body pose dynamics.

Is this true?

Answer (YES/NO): NO